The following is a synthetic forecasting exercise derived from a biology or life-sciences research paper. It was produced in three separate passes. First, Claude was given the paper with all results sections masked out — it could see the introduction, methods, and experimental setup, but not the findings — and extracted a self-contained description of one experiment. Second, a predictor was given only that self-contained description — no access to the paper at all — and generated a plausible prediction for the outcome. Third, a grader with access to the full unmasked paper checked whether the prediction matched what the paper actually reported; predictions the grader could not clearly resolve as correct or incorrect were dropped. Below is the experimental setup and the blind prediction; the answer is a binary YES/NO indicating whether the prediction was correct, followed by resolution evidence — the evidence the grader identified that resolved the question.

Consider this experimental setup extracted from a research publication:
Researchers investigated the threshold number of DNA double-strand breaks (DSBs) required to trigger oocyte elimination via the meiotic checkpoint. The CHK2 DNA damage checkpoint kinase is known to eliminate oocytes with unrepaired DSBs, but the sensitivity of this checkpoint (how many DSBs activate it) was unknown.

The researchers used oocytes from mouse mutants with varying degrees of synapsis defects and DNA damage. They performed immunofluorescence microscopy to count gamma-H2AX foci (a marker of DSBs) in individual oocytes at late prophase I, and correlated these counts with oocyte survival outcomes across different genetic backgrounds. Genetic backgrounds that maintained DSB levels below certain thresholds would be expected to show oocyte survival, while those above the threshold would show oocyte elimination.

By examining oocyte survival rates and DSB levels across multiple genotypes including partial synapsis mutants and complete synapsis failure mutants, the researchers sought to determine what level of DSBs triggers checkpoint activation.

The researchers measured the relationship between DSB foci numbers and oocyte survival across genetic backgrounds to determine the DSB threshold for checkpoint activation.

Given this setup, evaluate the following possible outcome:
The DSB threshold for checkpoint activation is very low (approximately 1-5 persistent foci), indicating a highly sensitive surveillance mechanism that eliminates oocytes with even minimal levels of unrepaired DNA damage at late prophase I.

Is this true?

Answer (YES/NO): NO